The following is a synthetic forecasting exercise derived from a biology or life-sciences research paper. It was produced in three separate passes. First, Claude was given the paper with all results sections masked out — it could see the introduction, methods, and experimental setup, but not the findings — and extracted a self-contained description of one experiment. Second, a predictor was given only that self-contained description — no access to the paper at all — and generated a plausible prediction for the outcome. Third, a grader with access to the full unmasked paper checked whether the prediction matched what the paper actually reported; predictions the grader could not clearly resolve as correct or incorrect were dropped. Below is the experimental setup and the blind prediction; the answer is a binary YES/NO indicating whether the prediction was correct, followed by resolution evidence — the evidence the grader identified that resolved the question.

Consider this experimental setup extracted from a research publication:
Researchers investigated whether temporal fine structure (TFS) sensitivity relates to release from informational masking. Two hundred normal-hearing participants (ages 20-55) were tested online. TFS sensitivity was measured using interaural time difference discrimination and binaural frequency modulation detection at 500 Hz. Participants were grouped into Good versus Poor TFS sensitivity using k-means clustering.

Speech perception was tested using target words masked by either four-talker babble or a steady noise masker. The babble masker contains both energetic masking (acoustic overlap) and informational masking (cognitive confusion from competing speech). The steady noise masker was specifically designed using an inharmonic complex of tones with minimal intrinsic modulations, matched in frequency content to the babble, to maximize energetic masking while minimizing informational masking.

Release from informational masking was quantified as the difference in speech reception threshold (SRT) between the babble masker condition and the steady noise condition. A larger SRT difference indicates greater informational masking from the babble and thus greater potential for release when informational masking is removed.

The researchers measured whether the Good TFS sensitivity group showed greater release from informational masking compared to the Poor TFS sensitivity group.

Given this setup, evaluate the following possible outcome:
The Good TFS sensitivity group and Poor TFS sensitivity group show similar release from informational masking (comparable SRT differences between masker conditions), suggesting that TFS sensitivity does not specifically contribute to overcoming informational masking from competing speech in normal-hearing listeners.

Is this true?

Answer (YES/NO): YES